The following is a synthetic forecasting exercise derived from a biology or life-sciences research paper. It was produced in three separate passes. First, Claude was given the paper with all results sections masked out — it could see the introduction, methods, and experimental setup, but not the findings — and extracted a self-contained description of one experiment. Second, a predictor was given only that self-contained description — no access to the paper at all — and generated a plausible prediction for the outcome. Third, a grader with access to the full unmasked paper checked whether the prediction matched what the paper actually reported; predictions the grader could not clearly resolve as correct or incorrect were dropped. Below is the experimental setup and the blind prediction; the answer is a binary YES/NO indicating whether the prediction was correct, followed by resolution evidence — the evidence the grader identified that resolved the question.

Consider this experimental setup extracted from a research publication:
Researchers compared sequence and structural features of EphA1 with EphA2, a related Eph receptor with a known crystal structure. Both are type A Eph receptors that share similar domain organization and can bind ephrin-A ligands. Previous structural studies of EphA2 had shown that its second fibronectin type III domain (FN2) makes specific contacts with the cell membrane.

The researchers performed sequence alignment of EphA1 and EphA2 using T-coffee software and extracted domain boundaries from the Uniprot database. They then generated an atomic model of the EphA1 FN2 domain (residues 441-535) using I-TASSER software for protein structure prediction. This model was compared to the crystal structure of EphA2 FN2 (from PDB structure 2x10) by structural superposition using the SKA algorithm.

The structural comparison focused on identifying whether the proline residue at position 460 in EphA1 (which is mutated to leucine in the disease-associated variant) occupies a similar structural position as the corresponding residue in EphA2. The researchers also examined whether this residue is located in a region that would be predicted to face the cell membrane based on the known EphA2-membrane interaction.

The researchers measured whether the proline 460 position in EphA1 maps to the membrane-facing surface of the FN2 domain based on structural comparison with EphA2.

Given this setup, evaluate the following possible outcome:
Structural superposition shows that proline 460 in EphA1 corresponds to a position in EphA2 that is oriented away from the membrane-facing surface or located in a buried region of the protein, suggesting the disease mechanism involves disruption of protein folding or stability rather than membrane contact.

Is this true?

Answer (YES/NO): NO